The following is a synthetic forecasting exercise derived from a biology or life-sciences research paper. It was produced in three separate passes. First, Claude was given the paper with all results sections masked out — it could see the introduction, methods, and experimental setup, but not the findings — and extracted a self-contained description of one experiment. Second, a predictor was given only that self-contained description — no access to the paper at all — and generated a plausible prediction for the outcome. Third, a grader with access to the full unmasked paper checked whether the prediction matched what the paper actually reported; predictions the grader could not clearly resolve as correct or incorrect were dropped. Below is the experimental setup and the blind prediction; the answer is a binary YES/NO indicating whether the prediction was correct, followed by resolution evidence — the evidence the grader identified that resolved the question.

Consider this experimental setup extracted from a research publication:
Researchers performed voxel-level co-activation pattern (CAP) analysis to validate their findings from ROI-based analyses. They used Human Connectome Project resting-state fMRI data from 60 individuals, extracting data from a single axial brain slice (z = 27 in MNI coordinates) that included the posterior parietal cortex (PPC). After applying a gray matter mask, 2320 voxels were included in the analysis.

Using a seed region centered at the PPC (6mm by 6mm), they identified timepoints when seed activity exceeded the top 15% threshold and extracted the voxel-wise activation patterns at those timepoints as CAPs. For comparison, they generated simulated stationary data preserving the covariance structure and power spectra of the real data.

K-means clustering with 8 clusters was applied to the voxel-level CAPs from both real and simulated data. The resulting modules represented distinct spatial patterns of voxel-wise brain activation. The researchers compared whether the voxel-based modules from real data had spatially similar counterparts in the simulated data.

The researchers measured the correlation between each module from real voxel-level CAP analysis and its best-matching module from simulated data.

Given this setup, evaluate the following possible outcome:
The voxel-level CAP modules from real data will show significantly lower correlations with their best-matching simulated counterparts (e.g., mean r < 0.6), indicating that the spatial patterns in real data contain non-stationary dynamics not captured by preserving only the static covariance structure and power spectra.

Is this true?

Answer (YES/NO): NO